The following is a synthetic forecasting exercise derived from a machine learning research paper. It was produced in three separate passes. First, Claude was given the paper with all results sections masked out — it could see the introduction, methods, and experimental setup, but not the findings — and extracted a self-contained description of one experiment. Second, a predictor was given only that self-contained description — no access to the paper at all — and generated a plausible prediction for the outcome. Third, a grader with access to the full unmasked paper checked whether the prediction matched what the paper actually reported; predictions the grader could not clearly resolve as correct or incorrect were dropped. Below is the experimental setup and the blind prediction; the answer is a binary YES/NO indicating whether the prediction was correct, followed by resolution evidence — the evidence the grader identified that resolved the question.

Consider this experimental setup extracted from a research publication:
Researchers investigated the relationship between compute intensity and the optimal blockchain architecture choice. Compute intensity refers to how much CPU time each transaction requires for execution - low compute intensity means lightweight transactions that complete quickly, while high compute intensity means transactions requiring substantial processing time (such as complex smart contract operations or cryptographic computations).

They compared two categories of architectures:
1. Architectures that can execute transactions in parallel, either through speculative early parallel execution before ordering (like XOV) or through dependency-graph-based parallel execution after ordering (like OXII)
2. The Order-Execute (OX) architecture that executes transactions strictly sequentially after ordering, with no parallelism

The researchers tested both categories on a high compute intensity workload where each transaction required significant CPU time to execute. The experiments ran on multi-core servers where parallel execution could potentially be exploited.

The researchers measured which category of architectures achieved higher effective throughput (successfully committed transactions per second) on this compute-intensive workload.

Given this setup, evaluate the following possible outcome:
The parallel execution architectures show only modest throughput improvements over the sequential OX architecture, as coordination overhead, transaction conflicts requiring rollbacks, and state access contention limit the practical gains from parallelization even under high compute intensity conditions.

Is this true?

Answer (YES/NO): NO